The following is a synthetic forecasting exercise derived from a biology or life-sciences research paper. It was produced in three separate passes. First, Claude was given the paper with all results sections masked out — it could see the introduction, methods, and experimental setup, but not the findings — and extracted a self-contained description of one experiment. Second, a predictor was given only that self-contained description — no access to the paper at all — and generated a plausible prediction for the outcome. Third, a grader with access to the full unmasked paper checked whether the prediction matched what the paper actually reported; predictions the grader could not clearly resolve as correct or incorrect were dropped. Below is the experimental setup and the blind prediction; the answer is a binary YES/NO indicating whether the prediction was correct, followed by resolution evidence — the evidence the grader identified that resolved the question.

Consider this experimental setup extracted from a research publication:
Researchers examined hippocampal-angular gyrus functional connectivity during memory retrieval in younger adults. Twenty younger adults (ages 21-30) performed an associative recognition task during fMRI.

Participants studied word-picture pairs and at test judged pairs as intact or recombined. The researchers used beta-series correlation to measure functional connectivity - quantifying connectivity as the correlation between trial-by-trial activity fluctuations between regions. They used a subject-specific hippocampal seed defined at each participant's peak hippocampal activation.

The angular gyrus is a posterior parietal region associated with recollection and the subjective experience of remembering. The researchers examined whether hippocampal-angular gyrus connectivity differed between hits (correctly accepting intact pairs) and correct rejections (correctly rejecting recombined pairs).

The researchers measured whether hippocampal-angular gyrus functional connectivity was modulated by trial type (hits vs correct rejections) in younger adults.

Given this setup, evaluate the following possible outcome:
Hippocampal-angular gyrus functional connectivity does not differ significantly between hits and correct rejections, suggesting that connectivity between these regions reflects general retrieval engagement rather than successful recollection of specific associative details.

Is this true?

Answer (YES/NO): YES